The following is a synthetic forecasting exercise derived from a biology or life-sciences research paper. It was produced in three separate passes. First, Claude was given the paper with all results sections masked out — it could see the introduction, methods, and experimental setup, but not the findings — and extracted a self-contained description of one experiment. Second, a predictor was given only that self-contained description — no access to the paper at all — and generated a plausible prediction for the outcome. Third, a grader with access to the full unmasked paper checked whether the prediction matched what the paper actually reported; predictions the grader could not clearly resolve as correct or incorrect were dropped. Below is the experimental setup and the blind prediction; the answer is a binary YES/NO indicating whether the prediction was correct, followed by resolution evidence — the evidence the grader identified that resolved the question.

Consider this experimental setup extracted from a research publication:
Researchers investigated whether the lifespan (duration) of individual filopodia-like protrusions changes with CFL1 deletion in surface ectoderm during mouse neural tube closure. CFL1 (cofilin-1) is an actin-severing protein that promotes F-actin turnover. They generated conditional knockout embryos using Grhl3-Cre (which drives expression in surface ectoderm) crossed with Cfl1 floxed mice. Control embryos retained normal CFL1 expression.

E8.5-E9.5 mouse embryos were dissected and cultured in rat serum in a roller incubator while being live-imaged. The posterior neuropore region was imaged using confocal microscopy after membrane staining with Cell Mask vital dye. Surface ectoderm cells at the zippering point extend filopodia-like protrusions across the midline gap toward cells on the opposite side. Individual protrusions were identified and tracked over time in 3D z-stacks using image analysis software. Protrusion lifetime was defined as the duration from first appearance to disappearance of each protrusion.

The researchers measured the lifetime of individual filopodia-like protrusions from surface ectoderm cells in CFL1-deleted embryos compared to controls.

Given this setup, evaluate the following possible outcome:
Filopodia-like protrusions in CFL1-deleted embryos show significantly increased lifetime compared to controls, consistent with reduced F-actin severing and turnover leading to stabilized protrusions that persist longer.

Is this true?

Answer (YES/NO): YES